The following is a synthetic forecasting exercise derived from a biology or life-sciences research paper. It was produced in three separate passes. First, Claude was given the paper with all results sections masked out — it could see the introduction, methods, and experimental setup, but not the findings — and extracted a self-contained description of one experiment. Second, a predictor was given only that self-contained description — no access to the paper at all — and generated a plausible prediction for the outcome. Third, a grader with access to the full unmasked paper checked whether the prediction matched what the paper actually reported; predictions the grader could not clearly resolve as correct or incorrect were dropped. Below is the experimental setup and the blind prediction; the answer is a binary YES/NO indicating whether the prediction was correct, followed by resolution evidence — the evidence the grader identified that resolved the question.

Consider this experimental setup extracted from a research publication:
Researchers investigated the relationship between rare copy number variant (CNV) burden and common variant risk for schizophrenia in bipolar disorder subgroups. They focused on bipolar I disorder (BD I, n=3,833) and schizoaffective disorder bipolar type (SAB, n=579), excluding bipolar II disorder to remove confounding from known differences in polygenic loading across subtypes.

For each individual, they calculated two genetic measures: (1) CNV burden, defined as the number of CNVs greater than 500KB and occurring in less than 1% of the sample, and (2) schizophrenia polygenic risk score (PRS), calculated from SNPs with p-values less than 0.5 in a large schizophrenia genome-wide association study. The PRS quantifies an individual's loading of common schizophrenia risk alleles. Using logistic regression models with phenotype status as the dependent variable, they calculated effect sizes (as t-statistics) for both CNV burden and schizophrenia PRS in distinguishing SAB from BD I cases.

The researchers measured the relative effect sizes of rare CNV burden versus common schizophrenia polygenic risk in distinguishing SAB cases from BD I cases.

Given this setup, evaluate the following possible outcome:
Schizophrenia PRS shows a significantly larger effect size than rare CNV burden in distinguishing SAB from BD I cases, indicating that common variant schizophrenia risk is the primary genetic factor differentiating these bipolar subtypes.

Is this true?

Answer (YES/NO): NO